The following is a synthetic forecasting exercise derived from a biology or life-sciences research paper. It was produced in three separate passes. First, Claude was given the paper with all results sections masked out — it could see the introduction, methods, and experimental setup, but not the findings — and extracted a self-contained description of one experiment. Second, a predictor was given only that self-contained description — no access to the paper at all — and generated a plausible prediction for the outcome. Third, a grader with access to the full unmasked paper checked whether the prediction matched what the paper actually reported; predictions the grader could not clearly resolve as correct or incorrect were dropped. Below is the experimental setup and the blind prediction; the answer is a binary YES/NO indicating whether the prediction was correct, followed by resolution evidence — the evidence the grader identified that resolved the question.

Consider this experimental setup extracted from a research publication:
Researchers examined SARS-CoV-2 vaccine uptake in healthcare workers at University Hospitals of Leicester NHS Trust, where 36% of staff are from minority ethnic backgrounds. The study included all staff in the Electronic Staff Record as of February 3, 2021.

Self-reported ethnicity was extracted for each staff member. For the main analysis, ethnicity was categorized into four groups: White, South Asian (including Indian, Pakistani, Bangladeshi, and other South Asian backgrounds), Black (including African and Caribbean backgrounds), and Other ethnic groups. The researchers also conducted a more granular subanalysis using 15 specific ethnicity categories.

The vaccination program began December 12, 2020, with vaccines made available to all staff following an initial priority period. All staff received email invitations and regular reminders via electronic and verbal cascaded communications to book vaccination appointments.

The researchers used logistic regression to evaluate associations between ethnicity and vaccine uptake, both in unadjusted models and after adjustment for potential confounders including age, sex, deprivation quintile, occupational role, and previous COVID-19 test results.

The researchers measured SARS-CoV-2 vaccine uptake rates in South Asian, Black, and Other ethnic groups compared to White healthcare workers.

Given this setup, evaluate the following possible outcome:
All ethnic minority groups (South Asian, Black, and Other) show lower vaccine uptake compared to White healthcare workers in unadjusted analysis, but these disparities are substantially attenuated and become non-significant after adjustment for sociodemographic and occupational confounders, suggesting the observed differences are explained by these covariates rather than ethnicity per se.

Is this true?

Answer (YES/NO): NO